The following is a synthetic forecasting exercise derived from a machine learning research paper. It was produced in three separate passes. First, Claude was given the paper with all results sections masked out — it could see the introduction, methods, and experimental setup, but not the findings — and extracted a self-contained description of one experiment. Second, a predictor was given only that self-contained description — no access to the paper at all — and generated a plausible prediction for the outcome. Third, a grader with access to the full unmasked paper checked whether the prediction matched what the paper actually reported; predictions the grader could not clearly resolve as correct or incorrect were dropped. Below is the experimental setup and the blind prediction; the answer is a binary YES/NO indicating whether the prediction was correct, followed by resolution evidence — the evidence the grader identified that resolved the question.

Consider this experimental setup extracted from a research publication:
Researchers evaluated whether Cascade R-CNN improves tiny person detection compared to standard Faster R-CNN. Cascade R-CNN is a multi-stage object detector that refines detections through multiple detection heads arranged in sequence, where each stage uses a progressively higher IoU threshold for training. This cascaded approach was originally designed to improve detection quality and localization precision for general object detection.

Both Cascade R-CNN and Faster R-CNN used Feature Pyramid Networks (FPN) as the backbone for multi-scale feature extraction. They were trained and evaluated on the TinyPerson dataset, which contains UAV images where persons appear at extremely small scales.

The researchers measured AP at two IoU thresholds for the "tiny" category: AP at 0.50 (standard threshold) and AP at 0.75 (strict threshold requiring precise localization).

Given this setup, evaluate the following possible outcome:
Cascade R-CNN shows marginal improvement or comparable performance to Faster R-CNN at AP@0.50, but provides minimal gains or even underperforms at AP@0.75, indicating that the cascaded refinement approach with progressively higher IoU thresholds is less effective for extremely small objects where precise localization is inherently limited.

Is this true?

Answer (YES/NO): NO